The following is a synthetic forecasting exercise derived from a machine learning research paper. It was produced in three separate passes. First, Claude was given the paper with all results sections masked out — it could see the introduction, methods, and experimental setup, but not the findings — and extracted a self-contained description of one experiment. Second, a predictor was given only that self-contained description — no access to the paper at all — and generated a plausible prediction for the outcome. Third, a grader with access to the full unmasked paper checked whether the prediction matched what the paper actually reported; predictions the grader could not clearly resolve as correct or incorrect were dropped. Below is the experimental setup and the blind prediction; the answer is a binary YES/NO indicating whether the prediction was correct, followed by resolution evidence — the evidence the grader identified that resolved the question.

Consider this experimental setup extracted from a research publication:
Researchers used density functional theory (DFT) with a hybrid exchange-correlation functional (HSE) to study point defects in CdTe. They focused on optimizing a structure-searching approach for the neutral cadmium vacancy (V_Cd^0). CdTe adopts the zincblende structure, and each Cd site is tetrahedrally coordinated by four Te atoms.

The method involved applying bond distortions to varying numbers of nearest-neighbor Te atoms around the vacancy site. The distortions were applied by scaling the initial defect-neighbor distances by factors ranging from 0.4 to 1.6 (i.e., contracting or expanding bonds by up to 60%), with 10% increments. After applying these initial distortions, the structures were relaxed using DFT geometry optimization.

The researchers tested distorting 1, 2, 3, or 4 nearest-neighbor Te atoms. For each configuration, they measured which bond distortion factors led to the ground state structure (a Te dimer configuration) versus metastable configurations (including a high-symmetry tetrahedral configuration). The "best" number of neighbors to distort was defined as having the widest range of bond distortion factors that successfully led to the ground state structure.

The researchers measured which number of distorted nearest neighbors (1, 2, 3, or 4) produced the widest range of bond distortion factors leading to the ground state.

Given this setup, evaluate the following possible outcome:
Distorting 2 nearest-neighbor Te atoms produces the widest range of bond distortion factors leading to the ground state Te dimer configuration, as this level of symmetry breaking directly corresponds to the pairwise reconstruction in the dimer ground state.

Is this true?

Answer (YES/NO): YES